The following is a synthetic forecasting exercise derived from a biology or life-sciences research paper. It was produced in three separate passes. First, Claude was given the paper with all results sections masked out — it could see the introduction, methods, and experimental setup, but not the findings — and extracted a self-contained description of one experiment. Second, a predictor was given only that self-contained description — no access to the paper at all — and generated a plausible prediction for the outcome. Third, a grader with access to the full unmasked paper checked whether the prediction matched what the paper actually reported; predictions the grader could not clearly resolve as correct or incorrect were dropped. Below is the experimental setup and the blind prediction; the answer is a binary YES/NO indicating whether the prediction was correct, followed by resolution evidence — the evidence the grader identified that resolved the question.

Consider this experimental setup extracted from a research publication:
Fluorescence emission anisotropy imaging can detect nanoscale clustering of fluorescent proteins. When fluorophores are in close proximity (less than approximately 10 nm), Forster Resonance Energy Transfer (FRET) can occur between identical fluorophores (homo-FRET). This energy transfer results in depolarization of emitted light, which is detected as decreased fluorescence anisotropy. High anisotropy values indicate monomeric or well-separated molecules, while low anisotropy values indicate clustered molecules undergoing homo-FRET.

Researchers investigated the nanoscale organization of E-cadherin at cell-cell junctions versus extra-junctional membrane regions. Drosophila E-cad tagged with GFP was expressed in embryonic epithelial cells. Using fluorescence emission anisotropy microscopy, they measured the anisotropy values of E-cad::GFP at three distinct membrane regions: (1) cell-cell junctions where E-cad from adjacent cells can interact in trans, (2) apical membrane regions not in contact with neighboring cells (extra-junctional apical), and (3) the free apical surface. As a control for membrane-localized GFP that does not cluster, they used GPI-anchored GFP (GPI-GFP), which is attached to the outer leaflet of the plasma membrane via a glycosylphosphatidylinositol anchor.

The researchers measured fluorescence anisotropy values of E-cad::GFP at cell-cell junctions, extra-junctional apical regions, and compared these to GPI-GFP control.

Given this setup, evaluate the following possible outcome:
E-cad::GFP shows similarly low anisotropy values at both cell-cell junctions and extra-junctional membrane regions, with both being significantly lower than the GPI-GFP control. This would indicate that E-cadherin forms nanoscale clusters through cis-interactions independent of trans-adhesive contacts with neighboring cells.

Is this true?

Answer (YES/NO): NO